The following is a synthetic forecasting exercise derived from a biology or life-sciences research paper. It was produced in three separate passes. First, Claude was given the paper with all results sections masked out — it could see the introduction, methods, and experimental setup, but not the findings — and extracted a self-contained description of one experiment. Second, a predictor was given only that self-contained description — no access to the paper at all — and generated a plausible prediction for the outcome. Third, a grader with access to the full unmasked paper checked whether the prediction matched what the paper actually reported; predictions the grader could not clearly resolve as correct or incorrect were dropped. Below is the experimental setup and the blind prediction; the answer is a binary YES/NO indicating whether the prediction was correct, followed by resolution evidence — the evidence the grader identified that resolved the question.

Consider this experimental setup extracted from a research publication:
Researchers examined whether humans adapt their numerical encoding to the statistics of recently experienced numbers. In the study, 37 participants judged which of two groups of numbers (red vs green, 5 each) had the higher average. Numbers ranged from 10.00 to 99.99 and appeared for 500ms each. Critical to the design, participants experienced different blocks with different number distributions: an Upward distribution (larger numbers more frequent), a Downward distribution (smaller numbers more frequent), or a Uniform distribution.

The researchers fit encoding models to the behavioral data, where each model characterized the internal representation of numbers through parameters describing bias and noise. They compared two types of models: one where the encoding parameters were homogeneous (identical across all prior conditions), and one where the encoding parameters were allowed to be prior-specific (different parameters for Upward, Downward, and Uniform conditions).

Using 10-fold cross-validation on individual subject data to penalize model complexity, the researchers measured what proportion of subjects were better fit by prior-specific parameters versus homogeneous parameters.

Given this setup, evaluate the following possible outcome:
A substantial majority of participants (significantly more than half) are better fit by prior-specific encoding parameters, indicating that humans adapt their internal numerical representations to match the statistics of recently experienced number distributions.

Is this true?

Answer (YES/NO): YES